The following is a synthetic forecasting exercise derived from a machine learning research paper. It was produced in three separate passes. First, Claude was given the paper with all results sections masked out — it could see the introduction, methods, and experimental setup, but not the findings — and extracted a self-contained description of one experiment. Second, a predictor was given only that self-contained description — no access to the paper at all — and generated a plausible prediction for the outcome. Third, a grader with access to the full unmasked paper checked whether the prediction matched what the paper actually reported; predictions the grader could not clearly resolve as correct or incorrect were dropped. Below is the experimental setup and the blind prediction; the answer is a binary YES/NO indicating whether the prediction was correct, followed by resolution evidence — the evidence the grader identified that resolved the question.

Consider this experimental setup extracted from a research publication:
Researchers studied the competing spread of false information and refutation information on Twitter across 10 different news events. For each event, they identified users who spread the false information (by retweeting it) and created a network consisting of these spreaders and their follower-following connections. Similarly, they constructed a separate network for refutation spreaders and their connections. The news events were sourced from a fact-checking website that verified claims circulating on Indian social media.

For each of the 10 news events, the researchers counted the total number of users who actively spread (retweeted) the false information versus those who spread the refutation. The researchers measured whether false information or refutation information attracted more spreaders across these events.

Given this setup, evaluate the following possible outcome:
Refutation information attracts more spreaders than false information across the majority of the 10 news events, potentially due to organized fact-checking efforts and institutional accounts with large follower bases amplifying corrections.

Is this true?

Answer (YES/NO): NO